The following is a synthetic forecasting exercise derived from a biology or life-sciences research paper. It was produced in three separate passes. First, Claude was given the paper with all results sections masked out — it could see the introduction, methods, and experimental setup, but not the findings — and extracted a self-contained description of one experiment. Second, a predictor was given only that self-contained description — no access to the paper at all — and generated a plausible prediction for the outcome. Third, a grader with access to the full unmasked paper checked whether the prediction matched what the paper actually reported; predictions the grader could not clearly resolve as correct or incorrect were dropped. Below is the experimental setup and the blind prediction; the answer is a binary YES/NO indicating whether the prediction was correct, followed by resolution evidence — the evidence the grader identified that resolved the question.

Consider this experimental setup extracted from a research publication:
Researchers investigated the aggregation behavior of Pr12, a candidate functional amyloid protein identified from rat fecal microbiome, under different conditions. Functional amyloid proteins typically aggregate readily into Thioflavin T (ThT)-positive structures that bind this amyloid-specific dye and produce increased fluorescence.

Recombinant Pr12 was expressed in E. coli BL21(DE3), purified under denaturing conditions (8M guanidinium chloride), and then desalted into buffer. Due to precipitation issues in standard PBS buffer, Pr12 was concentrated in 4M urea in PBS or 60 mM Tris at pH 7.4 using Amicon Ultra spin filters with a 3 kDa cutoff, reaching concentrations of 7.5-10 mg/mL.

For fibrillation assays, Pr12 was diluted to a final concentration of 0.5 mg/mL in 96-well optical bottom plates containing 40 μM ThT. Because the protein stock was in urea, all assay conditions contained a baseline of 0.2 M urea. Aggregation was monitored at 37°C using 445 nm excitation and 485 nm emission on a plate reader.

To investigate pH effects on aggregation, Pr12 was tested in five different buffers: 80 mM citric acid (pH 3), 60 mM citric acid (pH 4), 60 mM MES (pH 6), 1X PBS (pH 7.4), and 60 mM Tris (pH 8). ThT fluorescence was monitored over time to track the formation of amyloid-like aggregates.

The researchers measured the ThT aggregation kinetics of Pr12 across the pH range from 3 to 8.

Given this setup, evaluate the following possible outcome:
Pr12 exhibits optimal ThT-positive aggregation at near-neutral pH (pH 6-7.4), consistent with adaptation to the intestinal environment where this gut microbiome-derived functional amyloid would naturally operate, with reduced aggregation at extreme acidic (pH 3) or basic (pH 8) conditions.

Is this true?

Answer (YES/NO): NO